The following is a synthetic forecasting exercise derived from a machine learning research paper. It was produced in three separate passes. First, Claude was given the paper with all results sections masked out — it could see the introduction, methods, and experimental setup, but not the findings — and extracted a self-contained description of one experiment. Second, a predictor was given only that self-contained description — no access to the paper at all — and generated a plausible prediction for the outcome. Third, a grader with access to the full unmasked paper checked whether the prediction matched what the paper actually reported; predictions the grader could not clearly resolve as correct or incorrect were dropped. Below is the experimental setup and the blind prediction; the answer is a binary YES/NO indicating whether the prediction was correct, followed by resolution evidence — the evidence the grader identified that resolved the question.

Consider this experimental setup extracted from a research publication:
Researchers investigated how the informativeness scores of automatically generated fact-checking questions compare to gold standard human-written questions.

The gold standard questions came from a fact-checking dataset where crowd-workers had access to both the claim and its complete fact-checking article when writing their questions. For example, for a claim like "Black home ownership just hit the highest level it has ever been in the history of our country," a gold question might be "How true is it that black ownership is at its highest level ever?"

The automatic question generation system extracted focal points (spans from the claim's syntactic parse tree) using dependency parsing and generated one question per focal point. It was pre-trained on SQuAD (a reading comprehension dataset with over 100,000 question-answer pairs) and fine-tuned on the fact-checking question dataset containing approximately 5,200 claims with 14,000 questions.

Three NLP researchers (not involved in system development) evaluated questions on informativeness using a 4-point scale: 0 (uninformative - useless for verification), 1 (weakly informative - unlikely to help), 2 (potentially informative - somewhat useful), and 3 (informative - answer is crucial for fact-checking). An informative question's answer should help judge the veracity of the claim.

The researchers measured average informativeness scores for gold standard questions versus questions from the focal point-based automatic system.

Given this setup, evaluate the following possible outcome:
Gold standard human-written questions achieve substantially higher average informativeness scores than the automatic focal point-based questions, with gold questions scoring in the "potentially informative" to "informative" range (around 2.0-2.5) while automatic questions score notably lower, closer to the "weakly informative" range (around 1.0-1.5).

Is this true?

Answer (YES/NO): NO